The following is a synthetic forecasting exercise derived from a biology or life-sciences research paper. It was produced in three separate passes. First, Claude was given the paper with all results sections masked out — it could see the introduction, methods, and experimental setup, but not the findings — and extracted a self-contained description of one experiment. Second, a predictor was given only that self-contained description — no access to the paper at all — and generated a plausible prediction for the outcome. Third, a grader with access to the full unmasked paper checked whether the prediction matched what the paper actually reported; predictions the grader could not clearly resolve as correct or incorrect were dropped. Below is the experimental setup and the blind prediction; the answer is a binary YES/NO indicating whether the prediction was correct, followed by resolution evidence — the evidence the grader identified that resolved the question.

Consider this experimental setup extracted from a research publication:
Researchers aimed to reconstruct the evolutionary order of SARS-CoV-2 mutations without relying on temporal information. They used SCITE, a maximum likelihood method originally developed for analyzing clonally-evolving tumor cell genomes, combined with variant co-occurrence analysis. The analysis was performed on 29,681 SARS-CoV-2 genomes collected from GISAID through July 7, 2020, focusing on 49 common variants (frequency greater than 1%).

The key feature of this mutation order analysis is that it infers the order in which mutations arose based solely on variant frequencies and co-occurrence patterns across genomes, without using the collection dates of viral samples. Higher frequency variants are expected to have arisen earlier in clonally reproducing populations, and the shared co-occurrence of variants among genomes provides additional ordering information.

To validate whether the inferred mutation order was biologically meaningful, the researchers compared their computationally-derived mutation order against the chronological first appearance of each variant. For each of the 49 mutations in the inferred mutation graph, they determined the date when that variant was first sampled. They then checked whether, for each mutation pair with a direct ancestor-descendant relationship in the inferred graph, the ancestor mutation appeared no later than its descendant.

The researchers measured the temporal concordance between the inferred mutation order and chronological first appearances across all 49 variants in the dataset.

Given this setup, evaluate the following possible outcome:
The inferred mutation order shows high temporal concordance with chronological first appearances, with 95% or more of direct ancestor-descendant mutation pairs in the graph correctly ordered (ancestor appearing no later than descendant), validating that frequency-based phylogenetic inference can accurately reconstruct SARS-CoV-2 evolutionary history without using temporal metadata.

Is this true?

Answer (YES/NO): YES